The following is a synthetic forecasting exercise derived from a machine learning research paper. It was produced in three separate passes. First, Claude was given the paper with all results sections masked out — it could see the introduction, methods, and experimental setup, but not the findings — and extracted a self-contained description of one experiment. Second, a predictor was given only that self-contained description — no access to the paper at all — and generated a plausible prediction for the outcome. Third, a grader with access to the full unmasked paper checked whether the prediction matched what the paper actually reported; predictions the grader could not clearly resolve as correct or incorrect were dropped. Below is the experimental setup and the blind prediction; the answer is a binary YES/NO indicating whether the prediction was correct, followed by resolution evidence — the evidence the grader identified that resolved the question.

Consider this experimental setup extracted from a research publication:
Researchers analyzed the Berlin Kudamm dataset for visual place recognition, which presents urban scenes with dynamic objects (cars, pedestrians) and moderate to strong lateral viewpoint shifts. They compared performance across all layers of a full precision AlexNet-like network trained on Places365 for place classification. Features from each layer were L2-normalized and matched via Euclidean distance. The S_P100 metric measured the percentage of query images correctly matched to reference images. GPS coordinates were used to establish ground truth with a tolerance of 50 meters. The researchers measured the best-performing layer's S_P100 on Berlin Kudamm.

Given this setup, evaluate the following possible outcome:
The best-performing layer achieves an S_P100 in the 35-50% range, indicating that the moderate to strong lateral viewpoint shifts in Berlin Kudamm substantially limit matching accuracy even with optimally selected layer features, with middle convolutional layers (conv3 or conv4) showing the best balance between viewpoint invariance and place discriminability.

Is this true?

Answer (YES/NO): NO